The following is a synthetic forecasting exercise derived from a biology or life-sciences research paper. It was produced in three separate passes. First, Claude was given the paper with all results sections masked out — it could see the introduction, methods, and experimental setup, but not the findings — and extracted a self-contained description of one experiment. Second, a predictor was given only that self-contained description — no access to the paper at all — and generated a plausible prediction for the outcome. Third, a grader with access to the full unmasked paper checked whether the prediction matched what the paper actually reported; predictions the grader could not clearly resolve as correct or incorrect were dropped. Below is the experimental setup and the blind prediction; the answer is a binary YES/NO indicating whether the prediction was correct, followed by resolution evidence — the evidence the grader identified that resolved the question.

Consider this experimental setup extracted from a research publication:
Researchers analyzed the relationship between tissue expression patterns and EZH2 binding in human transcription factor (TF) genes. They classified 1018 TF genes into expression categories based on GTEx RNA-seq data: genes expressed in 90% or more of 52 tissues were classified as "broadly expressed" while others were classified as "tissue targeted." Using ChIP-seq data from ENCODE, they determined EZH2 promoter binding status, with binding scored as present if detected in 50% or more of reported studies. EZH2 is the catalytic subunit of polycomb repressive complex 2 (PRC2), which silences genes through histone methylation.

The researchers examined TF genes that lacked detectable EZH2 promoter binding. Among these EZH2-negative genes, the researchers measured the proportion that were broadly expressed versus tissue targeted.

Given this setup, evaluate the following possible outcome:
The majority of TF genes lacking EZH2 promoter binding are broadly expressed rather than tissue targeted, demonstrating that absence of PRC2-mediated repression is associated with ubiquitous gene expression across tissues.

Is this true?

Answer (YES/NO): YES